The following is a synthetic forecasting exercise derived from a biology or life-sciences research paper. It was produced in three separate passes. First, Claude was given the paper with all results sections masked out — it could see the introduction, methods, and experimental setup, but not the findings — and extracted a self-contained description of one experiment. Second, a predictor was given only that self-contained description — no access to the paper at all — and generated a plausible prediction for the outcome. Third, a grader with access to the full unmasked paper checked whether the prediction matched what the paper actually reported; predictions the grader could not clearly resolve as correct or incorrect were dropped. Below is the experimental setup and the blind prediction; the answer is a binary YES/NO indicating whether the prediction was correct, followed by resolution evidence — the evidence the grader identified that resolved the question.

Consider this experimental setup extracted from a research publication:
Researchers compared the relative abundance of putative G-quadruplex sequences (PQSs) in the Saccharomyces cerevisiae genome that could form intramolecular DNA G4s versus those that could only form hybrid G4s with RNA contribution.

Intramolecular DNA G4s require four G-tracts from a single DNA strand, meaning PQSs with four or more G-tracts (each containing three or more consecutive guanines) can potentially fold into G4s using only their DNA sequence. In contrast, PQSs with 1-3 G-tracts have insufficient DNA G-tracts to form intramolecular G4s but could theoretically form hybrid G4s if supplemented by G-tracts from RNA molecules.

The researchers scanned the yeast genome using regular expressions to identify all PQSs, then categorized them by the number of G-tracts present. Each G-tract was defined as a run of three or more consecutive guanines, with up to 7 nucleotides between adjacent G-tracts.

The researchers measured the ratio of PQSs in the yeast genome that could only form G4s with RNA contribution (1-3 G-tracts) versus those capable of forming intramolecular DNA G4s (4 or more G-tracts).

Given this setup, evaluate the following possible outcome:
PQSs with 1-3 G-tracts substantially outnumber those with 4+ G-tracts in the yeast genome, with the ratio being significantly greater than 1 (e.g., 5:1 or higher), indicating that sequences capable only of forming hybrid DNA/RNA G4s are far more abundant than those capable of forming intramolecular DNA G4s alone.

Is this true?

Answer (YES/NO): YES